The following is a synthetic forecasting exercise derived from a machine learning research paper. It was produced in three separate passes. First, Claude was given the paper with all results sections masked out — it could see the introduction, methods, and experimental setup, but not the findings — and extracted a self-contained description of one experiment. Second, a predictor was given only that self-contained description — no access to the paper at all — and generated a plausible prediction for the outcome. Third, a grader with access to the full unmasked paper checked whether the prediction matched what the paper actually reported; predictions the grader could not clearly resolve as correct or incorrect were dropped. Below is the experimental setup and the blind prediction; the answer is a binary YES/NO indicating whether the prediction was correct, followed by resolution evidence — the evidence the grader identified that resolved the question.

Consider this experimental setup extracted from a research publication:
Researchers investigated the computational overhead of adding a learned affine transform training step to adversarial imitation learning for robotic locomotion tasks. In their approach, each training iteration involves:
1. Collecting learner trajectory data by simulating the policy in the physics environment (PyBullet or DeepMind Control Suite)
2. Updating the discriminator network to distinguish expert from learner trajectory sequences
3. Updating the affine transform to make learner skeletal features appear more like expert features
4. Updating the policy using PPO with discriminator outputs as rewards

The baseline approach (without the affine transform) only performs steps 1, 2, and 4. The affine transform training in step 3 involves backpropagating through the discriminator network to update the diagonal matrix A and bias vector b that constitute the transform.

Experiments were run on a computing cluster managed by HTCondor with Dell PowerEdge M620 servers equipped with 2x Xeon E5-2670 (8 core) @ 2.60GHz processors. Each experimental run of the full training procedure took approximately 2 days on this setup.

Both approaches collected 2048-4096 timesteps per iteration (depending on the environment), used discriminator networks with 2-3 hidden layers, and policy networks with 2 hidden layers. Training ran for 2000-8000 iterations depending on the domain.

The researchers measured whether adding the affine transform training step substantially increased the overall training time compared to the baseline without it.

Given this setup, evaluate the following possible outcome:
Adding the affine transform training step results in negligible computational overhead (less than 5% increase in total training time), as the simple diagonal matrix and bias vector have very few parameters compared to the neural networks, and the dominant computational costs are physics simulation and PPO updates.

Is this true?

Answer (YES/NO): YES